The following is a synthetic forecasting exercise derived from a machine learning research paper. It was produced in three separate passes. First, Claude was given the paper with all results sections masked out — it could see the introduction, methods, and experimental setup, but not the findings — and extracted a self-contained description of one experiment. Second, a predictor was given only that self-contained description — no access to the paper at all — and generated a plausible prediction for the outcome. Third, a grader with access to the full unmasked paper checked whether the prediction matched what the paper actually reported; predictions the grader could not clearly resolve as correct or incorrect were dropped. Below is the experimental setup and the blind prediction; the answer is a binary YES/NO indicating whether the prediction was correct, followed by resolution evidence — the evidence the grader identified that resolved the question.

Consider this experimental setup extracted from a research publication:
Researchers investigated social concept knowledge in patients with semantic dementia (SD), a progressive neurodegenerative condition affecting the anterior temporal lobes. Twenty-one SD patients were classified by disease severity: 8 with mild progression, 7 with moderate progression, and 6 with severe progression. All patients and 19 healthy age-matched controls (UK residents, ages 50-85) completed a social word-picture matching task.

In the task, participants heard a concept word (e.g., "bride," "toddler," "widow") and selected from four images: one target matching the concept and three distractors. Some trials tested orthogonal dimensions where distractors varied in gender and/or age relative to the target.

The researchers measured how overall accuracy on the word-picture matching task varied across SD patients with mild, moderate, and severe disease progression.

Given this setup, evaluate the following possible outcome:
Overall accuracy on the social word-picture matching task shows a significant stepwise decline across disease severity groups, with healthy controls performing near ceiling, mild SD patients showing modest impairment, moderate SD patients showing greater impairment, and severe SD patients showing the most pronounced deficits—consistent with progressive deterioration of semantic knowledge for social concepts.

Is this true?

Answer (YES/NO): YES